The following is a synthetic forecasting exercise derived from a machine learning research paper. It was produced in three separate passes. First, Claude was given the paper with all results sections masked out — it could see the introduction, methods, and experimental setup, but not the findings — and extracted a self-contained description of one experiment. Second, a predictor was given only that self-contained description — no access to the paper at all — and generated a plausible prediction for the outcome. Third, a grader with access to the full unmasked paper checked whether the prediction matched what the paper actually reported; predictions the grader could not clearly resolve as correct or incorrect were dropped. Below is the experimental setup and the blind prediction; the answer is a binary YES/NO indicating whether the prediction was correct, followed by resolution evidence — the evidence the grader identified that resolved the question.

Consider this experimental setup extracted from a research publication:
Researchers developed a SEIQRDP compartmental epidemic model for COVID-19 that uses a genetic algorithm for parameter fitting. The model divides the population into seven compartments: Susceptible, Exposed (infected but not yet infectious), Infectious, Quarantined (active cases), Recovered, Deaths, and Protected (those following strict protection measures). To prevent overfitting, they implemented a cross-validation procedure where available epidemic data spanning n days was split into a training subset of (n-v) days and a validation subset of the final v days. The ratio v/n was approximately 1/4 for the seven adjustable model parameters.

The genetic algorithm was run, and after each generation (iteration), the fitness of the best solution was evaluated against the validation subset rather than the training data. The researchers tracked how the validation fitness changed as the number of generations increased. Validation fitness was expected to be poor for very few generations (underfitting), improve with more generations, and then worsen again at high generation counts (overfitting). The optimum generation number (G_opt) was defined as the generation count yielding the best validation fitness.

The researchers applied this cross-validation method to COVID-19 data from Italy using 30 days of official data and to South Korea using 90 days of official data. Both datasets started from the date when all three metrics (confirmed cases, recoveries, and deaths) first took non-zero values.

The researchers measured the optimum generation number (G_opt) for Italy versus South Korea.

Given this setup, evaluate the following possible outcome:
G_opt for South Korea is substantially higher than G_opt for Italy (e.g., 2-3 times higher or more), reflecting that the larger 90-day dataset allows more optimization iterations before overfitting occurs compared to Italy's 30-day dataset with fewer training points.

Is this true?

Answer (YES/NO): NO